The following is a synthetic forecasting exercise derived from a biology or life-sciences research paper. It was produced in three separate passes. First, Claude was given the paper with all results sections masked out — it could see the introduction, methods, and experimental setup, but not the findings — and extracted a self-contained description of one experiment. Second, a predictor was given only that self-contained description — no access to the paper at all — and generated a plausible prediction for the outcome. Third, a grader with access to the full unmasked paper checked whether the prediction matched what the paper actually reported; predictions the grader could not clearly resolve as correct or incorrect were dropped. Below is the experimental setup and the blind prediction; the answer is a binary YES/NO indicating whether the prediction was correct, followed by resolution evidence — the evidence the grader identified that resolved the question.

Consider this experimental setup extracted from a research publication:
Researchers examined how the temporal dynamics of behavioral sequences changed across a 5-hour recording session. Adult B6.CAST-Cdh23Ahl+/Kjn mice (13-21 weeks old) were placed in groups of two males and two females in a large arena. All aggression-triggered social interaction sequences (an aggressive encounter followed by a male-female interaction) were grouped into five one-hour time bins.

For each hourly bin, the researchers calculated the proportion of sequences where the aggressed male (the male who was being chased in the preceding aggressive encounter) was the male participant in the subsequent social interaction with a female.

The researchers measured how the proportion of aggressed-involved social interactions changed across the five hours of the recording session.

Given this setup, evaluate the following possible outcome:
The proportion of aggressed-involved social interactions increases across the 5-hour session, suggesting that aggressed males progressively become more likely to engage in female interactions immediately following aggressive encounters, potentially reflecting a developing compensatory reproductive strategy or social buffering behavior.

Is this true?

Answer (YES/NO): NO